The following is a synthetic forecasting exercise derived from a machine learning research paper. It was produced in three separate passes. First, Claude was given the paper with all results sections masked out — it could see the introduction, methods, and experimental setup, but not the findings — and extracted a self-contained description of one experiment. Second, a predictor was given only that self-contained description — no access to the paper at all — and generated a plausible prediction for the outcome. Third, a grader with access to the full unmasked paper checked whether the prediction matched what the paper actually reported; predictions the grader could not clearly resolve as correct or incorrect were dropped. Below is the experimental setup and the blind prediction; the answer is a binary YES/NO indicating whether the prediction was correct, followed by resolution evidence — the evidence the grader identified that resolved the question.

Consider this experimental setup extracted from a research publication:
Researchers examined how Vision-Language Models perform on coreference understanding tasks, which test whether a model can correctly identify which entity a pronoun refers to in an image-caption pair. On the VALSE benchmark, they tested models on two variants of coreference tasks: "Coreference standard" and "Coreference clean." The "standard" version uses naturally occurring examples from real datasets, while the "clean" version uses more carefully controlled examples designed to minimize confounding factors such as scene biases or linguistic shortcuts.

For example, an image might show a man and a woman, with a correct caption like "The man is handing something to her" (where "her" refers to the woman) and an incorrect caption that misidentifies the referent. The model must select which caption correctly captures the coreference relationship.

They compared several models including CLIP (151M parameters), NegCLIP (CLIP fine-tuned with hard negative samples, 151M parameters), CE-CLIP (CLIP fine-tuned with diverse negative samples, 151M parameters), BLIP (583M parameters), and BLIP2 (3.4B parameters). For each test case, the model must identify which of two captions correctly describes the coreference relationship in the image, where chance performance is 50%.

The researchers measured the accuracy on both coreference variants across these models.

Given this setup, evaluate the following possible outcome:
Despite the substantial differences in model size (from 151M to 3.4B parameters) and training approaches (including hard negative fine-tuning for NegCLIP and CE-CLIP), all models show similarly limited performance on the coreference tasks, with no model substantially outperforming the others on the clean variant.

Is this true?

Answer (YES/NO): NO